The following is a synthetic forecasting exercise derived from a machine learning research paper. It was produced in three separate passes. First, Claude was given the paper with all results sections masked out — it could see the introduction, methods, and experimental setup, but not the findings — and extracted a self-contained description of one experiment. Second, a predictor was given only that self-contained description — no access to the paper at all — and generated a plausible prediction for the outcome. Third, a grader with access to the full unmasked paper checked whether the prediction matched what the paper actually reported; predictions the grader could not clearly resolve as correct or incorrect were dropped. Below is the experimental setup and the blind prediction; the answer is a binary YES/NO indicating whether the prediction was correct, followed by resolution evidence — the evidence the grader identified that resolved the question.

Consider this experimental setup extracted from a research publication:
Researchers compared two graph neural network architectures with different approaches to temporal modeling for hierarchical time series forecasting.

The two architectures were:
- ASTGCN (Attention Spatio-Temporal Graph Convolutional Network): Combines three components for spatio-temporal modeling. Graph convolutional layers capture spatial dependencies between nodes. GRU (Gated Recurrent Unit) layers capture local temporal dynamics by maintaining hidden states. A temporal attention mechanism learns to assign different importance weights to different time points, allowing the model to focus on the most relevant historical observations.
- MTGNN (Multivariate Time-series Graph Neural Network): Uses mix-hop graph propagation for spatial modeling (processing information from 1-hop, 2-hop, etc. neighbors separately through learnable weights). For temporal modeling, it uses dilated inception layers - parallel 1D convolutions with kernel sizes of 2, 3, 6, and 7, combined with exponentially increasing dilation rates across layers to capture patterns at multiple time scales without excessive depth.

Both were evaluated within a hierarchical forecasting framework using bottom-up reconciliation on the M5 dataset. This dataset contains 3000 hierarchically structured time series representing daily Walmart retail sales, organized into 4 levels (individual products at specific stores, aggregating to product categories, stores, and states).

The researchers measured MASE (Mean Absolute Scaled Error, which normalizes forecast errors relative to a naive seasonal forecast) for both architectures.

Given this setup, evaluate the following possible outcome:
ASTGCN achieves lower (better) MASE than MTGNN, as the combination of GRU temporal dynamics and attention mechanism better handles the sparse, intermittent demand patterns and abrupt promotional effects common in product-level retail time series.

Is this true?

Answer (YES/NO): NO